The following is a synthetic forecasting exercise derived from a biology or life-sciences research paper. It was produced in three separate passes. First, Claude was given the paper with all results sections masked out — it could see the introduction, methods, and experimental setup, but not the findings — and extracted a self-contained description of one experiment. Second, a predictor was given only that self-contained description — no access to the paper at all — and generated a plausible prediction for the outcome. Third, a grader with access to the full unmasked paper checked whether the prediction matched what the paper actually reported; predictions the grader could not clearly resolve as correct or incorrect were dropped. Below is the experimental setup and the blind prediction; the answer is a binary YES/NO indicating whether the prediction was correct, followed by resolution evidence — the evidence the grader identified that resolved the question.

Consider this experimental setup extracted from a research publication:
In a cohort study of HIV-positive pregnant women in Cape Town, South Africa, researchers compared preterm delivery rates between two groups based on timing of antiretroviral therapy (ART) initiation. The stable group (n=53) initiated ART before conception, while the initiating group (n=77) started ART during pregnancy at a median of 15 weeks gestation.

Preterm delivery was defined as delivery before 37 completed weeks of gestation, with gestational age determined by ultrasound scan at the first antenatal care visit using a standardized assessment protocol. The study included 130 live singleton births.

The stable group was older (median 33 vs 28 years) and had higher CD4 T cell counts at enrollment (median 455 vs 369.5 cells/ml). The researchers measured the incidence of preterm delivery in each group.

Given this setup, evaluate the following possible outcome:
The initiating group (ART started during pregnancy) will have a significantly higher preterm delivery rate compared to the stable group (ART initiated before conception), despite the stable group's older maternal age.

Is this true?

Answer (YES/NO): NO